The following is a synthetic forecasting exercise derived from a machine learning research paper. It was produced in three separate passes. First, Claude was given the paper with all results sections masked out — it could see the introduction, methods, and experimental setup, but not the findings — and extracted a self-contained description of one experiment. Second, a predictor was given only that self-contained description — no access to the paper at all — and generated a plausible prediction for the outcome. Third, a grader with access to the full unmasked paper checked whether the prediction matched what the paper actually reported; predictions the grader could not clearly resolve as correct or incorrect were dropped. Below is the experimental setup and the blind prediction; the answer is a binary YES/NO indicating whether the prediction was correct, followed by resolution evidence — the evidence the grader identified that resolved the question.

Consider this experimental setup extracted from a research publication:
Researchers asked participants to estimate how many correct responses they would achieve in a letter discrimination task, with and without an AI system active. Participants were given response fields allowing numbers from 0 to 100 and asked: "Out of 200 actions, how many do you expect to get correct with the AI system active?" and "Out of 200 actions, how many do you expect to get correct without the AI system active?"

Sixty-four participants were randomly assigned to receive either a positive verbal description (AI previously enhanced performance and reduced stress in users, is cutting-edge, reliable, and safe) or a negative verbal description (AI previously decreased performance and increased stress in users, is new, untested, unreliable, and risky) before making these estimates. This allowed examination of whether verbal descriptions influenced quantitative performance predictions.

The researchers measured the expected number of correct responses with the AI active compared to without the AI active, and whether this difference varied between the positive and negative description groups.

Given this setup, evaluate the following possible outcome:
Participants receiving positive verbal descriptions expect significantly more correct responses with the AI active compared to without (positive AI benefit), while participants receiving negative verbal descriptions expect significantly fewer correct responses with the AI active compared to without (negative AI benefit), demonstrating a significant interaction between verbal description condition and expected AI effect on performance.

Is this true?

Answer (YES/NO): NO